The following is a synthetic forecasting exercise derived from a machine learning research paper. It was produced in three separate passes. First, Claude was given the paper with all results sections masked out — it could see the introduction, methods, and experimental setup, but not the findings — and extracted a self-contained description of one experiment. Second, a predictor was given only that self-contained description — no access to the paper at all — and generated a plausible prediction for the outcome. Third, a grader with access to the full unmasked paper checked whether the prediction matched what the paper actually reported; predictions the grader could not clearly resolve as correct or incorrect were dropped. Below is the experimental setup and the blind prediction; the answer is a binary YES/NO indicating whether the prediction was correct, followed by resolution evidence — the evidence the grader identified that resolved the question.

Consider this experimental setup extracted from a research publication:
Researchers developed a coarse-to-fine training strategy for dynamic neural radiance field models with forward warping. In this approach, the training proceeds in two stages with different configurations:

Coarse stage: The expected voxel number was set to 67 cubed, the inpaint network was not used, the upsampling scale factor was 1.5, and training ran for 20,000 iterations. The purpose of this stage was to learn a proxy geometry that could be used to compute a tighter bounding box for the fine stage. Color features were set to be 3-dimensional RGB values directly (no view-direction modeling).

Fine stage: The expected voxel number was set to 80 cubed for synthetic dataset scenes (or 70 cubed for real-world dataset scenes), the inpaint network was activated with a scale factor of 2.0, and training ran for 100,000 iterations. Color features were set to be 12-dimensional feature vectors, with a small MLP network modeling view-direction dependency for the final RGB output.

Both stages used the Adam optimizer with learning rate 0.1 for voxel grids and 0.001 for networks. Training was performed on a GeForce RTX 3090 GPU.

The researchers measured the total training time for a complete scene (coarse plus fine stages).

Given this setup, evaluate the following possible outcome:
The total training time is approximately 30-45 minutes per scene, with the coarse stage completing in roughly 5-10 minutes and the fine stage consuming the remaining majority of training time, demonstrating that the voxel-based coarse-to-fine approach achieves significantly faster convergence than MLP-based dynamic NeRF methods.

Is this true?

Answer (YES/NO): NO